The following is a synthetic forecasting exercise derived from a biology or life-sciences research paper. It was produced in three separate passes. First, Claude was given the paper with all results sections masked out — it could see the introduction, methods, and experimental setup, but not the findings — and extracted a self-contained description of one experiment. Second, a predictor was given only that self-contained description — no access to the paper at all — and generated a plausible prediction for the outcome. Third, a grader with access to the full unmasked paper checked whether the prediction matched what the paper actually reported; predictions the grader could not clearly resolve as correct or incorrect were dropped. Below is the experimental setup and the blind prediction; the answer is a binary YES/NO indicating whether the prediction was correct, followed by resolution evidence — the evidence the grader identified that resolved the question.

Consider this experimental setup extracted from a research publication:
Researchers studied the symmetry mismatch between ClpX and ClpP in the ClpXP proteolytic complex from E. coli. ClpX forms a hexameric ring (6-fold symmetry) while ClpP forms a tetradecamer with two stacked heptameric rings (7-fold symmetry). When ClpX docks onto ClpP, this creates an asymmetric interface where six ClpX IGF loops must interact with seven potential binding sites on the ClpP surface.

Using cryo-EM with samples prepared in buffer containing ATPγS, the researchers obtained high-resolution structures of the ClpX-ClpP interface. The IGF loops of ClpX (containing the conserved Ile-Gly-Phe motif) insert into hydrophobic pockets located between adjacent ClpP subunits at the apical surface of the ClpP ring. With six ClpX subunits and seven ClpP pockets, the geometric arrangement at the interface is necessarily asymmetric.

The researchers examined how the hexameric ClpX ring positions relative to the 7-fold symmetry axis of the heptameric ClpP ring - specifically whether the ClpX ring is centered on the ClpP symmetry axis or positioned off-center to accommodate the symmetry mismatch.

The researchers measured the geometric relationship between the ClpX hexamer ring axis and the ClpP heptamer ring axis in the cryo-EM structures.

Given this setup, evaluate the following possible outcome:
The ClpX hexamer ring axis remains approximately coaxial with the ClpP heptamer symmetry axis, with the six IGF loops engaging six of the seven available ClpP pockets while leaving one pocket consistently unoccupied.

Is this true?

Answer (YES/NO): YES